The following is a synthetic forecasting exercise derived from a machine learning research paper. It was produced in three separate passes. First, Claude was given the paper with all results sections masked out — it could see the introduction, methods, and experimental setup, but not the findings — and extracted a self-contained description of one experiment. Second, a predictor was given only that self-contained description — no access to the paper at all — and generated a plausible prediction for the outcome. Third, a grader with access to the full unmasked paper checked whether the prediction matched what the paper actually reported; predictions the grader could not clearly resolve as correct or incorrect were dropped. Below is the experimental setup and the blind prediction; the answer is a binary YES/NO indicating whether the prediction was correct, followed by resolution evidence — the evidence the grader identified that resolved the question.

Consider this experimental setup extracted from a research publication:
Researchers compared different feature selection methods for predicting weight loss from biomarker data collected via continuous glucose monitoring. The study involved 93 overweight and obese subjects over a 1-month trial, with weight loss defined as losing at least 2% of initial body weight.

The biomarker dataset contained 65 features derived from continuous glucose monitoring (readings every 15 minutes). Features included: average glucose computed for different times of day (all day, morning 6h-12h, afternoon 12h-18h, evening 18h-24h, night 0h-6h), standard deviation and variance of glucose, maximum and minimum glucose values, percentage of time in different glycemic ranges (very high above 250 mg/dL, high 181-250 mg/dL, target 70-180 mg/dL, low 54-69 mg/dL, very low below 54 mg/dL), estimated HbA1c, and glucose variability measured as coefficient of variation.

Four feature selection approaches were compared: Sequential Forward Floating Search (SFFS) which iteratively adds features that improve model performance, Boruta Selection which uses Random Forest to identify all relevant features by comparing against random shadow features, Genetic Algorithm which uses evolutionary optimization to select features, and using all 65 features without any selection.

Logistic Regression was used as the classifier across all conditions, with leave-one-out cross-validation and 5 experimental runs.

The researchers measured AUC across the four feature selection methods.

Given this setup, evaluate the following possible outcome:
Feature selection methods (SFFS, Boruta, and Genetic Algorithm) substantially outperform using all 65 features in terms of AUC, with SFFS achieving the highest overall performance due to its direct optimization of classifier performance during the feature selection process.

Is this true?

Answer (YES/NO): NO